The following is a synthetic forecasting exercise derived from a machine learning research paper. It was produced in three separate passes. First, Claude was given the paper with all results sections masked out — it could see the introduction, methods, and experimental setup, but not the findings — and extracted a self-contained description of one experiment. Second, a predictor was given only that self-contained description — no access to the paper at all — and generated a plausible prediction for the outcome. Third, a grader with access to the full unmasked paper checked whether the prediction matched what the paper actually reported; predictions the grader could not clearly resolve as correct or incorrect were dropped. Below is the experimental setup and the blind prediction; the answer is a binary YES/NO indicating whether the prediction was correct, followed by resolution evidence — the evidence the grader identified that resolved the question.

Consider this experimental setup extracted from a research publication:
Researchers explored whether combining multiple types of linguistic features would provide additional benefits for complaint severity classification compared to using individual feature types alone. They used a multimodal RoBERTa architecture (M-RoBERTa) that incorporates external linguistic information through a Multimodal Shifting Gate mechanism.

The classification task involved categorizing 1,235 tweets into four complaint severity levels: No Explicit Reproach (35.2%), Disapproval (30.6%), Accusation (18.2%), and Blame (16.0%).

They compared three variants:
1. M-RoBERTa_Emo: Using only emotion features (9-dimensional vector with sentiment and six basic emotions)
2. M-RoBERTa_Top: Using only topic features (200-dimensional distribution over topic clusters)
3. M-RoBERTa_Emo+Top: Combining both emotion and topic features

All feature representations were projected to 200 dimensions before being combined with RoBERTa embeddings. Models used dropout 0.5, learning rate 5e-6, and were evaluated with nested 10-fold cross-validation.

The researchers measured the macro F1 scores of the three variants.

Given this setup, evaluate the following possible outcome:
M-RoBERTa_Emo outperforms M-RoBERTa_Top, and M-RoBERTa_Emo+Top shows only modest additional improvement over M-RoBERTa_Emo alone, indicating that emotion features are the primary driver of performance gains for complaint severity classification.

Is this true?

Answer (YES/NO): NO